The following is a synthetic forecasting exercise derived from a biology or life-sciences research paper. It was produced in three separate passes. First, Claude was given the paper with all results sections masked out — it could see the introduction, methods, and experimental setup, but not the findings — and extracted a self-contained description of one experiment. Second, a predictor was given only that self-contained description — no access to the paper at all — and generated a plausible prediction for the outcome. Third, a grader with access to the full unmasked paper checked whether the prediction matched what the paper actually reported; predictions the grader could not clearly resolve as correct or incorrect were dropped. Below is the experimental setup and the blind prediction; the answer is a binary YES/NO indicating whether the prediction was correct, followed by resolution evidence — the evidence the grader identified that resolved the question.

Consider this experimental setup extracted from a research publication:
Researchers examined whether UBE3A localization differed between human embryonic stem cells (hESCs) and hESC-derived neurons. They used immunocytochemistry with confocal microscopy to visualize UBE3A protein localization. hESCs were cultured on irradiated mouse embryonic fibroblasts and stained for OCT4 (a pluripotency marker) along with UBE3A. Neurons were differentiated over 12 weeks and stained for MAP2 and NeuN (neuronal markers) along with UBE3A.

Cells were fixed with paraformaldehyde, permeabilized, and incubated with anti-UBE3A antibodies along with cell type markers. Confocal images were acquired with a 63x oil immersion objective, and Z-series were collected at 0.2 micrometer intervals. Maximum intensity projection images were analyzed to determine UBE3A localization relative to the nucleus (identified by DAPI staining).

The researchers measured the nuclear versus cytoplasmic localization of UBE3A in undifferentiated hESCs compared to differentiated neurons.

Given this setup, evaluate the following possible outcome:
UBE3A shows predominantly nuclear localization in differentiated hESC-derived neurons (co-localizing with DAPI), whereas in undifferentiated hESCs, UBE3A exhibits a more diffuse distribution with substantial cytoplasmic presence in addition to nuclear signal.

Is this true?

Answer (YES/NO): YES